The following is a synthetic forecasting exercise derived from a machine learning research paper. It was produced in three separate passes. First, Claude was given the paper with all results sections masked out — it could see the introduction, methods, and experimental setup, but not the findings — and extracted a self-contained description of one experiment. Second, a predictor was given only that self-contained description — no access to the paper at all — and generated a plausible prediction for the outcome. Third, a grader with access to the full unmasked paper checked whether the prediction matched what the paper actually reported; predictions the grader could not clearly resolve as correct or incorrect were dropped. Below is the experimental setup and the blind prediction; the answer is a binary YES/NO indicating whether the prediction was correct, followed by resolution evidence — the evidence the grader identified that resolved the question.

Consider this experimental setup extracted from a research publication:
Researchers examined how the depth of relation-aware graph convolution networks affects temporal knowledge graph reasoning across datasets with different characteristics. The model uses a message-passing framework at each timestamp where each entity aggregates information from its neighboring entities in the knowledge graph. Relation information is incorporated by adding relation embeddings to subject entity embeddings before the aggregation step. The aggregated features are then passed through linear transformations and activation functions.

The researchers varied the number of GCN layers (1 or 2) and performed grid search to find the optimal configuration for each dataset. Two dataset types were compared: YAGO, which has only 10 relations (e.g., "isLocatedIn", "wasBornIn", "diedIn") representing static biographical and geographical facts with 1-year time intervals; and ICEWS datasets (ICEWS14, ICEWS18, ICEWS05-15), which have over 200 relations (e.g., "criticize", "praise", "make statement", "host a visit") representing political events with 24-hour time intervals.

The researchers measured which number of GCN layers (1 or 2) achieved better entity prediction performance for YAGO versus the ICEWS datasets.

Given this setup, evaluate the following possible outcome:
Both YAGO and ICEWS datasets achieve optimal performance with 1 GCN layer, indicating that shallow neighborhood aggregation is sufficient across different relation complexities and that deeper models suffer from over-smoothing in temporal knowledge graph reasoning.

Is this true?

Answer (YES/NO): NO